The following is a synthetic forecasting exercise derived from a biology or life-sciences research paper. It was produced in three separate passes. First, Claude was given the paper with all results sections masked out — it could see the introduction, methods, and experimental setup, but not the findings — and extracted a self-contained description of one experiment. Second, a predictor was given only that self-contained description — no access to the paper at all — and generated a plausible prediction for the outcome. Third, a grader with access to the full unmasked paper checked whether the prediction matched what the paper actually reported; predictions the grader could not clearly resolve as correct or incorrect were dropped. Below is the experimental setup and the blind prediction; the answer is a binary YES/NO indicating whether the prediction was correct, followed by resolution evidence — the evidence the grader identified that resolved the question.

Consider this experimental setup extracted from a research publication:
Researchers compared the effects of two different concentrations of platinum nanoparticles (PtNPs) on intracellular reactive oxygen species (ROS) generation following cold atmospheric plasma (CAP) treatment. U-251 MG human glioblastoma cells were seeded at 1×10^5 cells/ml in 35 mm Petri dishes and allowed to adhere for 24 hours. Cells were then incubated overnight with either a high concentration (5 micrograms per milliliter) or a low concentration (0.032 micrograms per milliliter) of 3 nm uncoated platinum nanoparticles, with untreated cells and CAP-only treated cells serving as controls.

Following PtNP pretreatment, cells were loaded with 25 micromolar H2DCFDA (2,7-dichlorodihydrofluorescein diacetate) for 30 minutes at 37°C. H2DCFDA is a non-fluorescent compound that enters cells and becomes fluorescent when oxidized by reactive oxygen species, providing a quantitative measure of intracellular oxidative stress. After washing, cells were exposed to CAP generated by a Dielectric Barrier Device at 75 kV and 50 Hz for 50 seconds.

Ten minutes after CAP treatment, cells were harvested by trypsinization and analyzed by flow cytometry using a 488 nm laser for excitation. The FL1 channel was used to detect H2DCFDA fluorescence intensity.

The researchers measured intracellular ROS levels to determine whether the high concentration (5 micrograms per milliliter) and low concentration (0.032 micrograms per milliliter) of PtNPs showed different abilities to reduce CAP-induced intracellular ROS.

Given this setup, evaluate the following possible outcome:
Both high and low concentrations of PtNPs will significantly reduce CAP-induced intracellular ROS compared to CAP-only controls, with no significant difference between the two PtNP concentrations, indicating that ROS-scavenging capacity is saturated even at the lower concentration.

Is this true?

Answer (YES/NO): NO